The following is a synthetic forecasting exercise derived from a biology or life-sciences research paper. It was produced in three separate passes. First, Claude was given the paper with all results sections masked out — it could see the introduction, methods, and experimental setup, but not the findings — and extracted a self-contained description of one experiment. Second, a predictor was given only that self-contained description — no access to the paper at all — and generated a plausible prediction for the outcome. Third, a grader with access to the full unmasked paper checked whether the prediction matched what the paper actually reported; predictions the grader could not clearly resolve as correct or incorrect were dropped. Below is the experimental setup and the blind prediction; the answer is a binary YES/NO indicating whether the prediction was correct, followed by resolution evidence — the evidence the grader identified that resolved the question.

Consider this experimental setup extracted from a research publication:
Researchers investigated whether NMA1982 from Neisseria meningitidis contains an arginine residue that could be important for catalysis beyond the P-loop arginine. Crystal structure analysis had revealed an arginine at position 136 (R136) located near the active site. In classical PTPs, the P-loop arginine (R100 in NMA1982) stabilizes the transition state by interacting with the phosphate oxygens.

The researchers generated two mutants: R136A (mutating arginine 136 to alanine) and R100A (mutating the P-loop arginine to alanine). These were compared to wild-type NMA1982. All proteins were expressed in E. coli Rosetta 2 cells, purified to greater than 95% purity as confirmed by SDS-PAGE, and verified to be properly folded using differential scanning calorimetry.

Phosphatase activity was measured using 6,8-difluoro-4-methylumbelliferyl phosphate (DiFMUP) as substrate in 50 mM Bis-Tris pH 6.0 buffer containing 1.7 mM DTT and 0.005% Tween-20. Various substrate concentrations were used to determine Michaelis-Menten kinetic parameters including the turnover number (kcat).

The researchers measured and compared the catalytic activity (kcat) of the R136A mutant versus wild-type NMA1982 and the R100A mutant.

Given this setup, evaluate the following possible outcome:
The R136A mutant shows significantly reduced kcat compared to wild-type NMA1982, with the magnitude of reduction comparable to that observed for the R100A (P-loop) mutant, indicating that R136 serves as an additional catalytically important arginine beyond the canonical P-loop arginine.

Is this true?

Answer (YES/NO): NO